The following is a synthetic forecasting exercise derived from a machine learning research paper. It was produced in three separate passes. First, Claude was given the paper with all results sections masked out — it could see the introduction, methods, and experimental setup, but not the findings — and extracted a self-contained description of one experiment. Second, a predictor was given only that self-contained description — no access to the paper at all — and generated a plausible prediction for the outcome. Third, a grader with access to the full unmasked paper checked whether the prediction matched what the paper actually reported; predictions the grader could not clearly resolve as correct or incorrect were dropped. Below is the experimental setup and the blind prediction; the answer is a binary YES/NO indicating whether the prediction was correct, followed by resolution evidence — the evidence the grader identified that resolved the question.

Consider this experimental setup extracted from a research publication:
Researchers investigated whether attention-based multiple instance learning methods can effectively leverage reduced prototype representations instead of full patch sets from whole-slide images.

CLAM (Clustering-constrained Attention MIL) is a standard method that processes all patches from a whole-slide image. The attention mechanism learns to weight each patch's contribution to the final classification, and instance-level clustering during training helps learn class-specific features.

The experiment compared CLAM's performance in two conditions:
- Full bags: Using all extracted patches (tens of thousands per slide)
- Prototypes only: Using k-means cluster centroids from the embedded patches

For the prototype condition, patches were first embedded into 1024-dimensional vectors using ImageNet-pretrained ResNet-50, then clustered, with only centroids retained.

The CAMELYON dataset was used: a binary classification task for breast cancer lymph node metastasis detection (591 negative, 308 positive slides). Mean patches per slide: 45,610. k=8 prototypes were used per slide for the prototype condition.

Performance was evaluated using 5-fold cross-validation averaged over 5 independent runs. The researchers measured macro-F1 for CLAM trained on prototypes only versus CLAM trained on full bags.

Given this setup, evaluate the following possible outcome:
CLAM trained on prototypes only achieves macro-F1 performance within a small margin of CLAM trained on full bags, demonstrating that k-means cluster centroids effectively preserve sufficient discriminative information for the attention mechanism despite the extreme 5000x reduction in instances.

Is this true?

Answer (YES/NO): NO